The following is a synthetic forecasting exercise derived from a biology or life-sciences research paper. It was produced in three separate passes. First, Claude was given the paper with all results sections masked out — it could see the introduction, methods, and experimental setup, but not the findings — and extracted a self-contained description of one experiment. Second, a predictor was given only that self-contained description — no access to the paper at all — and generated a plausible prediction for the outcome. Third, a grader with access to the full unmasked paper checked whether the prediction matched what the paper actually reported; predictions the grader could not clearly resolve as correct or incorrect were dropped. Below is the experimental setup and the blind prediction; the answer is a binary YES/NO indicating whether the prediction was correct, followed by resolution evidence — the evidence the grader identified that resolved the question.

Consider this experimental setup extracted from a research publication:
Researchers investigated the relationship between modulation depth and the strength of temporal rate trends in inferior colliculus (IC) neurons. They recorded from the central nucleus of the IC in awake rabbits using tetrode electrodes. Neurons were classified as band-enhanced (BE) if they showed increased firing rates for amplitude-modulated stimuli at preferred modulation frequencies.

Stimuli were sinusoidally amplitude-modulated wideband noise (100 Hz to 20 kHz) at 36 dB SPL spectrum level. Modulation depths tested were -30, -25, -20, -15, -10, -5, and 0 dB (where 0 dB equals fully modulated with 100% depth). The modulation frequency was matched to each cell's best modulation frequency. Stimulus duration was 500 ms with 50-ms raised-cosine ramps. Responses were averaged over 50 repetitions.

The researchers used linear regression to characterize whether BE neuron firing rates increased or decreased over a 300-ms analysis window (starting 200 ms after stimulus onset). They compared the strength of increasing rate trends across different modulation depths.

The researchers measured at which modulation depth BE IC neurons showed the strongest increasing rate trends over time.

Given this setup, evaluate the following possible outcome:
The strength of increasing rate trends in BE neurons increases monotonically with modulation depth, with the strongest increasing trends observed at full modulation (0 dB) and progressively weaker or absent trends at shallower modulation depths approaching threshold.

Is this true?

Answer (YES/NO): NO